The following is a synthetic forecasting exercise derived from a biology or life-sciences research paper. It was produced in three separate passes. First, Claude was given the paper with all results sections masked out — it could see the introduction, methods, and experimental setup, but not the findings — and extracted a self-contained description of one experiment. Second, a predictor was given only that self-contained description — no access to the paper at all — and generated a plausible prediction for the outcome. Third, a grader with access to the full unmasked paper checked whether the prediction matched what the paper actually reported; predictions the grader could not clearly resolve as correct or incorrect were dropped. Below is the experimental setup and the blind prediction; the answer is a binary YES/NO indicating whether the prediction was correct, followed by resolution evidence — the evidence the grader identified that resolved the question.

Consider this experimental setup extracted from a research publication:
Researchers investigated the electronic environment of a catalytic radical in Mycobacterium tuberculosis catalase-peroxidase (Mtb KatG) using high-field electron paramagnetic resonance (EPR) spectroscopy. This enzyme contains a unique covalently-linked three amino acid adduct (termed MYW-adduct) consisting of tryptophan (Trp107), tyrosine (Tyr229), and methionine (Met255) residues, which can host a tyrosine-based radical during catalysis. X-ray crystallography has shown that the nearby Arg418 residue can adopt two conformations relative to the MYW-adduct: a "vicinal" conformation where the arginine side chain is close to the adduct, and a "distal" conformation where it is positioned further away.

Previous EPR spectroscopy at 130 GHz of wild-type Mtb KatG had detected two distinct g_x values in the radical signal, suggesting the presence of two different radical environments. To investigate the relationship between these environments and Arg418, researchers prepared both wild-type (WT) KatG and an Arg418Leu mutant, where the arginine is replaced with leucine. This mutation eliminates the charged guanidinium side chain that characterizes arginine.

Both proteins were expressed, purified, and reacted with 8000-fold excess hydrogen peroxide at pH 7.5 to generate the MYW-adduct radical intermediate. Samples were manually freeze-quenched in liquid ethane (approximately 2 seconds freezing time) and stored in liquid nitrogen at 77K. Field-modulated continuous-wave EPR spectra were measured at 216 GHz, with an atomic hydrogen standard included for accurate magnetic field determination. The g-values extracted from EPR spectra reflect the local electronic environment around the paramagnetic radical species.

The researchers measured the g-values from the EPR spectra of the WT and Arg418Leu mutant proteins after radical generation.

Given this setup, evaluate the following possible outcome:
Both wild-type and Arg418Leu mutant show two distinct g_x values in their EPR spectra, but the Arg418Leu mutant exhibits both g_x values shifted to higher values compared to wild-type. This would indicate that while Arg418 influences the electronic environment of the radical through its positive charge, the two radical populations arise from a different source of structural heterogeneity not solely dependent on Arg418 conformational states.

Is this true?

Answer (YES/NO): NO